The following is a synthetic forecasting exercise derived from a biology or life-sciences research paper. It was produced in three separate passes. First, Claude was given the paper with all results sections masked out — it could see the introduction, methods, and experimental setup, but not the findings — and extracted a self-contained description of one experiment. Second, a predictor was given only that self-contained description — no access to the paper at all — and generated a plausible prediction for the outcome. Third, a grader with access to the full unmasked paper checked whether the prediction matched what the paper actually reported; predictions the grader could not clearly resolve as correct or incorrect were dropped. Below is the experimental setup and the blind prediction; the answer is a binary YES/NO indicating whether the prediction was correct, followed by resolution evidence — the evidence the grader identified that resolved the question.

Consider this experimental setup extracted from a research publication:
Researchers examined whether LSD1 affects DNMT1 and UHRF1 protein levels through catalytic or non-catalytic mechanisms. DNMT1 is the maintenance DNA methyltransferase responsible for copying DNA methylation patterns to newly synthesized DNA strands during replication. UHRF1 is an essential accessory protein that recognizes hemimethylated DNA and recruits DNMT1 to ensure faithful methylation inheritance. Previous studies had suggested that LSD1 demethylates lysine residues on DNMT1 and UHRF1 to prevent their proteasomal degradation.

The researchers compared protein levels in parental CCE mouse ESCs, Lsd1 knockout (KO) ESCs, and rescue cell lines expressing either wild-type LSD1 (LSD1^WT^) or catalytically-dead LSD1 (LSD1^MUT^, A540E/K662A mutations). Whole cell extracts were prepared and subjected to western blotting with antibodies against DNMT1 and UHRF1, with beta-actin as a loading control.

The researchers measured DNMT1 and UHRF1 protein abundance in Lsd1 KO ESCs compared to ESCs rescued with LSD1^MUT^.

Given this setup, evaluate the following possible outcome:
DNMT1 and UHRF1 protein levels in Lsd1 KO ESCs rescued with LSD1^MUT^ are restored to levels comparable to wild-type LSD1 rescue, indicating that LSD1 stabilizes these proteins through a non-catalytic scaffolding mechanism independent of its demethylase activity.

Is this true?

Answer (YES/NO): YES